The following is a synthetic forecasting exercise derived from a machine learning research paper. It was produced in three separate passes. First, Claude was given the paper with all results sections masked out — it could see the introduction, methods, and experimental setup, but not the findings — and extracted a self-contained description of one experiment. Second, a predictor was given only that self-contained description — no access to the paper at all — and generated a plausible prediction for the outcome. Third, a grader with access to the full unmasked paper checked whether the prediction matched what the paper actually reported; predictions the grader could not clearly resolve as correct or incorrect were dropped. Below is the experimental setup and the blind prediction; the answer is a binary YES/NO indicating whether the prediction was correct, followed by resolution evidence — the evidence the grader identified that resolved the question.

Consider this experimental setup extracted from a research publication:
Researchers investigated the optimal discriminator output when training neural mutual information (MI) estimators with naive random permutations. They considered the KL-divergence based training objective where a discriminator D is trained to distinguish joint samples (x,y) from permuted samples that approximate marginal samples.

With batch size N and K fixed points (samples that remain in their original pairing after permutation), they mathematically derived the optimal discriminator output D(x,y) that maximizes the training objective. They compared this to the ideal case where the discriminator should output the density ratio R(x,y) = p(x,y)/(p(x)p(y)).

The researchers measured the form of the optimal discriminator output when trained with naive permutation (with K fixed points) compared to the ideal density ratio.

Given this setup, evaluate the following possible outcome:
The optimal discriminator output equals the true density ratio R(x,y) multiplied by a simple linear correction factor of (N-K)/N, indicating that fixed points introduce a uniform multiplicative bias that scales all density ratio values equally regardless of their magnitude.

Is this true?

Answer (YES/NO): NO